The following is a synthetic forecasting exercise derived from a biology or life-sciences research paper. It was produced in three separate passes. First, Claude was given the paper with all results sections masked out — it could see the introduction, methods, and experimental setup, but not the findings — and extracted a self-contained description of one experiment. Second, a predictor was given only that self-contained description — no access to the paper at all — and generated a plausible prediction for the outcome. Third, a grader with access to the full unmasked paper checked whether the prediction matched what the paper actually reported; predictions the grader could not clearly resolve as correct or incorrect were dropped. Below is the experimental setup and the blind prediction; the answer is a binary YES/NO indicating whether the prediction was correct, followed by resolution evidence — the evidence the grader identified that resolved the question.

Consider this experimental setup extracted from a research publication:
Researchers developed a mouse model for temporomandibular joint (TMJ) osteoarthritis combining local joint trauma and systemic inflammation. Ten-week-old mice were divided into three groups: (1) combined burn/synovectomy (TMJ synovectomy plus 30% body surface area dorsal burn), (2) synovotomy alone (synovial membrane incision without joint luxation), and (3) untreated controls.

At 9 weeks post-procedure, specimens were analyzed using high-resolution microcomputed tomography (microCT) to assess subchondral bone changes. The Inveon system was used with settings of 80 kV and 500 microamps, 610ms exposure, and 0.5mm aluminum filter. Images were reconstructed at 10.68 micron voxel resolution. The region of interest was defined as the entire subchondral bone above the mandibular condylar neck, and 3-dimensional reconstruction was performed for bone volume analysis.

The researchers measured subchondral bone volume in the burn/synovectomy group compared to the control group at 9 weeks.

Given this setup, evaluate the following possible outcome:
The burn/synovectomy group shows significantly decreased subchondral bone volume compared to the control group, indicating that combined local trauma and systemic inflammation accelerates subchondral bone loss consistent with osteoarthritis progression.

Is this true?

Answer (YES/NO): YES